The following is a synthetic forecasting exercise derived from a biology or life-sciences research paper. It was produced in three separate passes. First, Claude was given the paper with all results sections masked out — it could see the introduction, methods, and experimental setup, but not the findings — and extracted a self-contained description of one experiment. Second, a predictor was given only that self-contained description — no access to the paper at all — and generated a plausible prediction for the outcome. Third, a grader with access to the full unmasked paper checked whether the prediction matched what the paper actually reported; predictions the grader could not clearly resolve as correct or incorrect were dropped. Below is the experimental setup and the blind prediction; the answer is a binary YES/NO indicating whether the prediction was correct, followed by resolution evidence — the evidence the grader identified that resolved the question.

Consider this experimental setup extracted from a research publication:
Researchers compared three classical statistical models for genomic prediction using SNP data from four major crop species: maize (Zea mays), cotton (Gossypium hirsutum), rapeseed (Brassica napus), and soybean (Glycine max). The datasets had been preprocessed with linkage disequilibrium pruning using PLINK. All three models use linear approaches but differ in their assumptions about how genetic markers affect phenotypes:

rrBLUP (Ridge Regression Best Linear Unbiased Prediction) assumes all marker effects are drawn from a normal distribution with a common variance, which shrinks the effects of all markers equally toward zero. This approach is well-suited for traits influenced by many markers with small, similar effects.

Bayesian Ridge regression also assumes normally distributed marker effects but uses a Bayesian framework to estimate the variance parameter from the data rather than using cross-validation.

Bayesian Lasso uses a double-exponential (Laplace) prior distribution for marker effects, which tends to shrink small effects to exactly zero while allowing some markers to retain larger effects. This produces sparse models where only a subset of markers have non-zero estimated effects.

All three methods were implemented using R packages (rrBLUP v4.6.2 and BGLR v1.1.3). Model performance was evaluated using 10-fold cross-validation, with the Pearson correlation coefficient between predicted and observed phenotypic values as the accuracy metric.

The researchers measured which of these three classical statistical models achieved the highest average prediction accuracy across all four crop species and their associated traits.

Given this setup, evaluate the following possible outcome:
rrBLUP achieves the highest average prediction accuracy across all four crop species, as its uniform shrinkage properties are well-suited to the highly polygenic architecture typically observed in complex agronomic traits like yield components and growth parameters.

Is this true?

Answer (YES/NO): YES